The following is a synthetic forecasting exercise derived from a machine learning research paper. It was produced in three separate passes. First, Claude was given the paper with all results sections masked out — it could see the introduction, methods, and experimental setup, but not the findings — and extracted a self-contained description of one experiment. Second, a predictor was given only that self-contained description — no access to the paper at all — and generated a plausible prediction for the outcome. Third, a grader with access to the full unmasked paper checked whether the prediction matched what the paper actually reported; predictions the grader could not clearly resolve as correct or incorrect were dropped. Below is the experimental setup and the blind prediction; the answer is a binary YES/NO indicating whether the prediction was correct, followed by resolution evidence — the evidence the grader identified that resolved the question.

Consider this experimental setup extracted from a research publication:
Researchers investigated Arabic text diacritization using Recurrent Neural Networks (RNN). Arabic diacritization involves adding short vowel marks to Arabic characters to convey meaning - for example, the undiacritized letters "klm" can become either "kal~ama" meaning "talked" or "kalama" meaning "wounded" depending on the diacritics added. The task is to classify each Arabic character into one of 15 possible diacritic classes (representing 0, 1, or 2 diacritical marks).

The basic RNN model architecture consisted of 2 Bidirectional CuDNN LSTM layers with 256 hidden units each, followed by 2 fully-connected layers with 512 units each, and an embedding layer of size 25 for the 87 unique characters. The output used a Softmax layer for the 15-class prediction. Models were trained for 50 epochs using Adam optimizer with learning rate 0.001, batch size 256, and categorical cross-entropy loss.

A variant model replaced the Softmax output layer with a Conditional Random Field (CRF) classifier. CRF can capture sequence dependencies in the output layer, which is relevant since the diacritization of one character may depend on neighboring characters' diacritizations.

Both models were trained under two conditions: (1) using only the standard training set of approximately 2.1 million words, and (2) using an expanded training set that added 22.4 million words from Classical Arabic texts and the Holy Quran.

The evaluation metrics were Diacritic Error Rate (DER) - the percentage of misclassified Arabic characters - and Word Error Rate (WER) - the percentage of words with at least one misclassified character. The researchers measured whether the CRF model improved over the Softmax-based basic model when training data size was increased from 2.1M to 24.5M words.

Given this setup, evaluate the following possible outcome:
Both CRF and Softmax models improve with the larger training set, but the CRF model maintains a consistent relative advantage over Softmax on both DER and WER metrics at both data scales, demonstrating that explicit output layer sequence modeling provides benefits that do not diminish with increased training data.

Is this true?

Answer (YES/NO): NO